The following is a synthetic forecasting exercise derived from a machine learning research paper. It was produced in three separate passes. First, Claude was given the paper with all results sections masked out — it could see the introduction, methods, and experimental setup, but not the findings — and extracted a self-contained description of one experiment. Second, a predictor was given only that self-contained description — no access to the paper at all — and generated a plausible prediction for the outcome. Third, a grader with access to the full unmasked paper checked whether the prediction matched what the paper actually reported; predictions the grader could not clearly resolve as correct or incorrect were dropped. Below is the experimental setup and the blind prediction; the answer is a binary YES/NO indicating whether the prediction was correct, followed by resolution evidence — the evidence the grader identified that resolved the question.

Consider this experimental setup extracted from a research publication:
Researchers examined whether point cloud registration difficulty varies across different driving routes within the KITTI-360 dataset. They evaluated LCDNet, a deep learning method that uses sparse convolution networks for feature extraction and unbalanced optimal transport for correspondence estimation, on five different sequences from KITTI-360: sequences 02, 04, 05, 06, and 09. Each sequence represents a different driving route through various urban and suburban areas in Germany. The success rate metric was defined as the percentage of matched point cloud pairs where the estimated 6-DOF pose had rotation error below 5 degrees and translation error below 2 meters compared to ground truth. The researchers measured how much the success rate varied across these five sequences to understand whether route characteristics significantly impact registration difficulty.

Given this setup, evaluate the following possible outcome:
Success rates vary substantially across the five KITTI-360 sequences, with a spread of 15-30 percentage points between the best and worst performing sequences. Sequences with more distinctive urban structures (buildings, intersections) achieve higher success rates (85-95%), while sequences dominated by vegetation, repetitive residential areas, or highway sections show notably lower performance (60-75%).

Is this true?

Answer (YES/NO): NO